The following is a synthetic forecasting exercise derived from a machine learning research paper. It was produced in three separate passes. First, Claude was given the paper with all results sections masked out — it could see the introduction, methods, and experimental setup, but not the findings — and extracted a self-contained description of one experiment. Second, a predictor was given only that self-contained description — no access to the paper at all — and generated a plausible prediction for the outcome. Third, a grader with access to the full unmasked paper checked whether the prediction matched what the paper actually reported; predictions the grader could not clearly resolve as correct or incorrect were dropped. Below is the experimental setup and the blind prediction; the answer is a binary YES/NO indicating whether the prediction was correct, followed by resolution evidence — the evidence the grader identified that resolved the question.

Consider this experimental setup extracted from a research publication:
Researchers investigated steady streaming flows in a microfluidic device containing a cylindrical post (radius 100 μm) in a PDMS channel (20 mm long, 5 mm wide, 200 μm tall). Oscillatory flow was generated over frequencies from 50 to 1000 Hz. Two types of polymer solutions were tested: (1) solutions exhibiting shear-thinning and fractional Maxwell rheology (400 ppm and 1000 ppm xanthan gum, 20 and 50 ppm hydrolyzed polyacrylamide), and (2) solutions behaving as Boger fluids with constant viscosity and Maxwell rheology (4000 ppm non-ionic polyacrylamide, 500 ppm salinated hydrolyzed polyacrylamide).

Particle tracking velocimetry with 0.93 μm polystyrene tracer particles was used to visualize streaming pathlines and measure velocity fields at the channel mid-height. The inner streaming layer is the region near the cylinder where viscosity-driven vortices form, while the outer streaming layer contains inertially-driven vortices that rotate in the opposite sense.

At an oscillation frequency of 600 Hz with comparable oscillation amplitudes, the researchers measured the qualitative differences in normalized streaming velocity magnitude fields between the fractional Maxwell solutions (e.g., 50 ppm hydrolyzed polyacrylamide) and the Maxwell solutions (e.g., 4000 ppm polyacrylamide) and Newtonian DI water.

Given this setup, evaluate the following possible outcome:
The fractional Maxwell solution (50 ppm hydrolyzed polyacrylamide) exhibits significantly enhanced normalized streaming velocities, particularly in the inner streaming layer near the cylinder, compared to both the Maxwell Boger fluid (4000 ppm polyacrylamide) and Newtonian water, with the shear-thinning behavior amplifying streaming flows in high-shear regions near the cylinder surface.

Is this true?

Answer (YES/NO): NO